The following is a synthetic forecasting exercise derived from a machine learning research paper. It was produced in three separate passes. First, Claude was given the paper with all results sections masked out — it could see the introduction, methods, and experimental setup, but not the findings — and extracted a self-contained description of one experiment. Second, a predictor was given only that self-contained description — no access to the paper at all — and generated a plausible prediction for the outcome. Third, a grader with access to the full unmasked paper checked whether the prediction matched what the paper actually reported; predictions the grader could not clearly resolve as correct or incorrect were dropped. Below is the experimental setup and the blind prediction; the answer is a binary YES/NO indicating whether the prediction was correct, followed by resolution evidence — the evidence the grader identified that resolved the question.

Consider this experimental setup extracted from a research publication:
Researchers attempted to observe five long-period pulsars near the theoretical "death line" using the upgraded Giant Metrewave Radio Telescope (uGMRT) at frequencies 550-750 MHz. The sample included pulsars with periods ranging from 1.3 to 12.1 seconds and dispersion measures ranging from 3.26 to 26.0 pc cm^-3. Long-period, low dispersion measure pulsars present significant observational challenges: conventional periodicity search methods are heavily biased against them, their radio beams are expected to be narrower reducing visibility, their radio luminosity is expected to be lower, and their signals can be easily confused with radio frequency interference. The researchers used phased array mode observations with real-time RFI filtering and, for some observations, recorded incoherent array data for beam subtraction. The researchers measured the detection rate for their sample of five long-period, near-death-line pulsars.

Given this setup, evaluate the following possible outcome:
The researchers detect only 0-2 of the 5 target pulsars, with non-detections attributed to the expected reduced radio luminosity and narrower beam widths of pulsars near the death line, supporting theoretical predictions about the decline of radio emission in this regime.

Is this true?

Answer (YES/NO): NO